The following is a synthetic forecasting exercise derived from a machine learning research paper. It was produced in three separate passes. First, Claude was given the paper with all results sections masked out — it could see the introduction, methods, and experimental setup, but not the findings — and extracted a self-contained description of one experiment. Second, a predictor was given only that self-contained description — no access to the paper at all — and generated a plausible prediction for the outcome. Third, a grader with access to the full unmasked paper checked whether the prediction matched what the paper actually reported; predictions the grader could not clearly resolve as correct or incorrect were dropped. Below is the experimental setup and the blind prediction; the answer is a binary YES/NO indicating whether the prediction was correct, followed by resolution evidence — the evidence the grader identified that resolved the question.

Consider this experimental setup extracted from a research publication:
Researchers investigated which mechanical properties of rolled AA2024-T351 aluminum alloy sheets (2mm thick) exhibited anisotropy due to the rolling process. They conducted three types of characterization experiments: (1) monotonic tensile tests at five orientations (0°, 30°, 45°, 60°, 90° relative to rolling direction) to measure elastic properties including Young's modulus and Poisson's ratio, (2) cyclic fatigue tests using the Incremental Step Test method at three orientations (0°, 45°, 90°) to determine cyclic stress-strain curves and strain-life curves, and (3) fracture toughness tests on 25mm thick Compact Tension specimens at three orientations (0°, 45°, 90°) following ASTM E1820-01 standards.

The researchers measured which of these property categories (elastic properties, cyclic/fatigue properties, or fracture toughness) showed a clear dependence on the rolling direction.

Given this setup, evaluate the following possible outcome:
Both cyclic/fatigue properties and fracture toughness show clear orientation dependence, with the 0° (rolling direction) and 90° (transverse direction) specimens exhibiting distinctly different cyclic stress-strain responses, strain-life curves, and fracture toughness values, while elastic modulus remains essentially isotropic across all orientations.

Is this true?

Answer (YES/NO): NO